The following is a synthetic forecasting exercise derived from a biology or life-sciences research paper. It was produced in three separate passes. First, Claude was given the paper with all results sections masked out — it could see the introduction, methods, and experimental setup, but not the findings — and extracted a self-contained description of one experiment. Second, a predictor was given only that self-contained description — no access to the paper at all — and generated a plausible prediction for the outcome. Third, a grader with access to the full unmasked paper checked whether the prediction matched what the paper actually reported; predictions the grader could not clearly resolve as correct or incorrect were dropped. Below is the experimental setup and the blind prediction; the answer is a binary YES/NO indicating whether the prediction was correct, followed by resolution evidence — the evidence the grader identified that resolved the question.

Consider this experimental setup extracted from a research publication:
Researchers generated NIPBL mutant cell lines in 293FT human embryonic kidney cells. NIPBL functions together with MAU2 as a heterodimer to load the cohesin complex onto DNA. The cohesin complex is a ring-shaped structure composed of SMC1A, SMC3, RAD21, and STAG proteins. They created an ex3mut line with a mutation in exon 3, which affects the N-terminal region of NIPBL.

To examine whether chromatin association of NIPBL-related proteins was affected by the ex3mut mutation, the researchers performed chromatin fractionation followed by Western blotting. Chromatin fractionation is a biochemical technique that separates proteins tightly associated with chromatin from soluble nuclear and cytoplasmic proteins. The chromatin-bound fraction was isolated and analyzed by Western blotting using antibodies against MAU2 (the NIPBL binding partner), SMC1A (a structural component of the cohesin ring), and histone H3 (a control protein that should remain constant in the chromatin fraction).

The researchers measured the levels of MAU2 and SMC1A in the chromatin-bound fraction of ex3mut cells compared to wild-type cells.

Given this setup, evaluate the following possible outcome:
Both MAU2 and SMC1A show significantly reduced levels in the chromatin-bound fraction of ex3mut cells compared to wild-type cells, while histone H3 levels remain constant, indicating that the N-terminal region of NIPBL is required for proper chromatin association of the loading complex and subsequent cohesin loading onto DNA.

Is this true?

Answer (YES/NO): NO